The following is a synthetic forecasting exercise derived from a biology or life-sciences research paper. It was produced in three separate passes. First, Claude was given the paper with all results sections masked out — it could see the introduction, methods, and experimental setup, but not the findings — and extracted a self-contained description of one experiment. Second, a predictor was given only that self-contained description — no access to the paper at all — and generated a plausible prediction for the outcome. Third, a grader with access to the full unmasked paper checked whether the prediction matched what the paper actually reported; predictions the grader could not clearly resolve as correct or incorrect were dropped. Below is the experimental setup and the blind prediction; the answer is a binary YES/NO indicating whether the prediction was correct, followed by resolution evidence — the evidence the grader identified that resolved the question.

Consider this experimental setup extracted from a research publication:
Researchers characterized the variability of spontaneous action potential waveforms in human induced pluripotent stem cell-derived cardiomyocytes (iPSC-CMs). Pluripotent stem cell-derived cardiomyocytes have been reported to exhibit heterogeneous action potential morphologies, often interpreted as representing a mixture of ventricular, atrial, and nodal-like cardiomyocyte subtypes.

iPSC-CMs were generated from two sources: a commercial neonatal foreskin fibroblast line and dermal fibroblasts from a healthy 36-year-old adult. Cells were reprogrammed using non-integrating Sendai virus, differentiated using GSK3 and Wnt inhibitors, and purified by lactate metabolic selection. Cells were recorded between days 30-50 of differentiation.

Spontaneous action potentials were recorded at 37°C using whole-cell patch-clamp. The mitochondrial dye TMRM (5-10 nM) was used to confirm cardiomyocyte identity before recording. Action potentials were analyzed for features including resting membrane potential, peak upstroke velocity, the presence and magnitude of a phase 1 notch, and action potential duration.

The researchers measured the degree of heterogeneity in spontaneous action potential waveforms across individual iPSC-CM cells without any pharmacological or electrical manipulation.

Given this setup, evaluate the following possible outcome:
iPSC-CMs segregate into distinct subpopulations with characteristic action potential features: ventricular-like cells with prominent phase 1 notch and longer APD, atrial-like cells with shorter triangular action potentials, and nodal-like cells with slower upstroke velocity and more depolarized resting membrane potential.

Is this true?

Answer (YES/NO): NO